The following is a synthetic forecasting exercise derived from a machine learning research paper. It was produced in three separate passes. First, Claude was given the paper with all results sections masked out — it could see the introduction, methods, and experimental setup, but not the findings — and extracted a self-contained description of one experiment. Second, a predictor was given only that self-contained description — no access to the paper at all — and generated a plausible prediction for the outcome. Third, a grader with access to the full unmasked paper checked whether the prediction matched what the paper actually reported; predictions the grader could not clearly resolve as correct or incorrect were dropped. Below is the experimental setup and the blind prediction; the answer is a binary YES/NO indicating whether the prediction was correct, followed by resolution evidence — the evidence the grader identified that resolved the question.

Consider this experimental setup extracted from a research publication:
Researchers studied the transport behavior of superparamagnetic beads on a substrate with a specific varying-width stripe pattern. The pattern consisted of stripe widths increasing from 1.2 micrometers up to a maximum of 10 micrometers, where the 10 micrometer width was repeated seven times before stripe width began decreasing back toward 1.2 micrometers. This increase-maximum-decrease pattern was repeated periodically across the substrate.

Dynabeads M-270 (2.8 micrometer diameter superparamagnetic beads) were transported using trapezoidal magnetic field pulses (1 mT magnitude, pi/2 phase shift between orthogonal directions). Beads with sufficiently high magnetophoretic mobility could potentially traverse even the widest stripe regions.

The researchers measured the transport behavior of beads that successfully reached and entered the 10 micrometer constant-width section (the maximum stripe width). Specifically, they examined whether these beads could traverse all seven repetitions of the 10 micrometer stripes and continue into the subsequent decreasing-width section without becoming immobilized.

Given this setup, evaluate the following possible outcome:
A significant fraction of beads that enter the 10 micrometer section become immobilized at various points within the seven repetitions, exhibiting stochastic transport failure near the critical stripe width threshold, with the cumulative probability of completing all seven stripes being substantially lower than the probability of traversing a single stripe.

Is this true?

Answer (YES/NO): NO